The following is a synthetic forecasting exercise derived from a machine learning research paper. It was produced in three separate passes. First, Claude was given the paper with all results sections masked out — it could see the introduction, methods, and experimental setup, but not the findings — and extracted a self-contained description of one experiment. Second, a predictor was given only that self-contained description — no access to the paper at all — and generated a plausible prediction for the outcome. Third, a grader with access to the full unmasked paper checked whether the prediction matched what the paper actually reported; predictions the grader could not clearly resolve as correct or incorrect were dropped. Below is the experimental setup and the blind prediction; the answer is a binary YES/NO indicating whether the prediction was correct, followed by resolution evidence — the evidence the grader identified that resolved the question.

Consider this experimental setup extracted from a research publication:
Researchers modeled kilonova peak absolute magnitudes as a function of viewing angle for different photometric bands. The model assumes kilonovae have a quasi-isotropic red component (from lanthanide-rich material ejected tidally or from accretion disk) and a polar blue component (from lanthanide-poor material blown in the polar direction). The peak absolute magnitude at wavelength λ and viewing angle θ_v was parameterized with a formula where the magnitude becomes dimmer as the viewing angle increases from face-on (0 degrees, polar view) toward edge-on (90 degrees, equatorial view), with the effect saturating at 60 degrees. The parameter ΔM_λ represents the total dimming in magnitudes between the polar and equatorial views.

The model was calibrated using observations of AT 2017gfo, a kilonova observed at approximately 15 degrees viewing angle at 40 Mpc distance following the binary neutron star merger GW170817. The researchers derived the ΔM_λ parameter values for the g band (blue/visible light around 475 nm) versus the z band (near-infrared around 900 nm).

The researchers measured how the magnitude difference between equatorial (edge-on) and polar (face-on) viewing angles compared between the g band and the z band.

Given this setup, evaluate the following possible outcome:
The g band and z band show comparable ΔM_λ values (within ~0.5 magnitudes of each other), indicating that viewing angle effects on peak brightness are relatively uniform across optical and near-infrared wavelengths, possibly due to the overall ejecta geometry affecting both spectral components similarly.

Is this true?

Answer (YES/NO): NO